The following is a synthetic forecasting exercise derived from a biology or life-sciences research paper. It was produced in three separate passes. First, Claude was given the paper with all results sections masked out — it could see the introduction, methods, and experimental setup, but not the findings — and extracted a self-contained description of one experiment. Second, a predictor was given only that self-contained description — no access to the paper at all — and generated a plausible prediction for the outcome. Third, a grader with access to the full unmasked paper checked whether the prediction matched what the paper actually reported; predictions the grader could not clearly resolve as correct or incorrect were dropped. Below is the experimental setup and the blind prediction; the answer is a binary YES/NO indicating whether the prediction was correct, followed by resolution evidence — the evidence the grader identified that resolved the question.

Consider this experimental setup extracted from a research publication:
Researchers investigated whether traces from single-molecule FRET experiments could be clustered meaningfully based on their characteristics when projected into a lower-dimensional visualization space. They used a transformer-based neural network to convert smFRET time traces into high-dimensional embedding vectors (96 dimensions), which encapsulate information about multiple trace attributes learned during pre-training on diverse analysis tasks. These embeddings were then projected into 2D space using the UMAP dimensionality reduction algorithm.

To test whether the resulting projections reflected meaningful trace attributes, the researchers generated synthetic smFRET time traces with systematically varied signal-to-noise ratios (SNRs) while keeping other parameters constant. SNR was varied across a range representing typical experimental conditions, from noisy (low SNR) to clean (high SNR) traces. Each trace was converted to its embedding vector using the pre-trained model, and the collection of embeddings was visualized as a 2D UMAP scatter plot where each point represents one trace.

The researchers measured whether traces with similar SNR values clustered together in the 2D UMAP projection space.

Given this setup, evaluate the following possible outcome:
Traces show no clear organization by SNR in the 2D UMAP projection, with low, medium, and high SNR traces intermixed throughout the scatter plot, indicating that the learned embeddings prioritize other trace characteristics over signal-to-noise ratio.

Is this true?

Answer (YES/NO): NO